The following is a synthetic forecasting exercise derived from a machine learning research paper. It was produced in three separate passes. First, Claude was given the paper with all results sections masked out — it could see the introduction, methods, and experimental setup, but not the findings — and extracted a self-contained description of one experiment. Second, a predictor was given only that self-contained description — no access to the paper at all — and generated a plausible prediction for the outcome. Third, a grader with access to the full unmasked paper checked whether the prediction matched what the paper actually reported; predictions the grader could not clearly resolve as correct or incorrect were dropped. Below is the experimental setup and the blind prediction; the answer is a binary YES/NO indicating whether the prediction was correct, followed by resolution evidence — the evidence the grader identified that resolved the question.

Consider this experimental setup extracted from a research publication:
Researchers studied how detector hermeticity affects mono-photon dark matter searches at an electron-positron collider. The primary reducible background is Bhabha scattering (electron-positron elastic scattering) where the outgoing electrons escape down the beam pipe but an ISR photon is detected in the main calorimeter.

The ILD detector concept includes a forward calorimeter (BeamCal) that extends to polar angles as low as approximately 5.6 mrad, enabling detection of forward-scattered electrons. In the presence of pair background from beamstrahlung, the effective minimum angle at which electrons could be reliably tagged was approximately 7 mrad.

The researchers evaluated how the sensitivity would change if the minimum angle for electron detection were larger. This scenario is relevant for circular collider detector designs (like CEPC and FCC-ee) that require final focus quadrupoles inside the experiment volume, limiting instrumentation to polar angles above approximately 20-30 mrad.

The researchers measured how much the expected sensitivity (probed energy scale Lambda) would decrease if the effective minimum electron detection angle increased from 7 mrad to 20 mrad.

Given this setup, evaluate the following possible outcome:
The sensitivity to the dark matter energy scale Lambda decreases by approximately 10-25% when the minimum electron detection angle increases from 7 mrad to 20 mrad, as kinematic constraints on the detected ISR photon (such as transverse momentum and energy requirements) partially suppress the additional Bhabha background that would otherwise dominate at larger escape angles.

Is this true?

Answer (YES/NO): YES